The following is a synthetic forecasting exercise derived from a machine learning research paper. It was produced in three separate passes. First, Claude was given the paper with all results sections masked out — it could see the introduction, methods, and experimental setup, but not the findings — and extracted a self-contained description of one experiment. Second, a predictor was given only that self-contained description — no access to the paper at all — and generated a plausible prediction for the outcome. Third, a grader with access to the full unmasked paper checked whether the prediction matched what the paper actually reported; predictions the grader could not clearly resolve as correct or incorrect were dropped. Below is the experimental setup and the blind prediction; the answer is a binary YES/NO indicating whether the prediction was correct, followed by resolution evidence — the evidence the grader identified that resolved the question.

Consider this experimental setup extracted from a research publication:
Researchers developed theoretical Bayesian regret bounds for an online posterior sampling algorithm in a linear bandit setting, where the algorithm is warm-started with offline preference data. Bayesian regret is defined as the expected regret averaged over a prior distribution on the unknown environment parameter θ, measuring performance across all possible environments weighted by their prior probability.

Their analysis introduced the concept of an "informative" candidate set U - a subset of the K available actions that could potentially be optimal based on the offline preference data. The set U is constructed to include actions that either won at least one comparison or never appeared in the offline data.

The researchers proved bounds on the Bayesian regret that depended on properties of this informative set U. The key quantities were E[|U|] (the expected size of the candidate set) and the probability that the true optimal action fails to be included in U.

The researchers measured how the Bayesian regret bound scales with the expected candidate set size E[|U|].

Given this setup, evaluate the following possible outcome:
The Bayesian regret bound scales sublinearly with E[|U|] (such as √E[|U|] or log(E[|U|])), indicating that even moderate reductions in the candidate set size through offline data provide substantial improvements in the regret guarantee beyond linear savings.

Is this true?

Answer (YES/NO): YES